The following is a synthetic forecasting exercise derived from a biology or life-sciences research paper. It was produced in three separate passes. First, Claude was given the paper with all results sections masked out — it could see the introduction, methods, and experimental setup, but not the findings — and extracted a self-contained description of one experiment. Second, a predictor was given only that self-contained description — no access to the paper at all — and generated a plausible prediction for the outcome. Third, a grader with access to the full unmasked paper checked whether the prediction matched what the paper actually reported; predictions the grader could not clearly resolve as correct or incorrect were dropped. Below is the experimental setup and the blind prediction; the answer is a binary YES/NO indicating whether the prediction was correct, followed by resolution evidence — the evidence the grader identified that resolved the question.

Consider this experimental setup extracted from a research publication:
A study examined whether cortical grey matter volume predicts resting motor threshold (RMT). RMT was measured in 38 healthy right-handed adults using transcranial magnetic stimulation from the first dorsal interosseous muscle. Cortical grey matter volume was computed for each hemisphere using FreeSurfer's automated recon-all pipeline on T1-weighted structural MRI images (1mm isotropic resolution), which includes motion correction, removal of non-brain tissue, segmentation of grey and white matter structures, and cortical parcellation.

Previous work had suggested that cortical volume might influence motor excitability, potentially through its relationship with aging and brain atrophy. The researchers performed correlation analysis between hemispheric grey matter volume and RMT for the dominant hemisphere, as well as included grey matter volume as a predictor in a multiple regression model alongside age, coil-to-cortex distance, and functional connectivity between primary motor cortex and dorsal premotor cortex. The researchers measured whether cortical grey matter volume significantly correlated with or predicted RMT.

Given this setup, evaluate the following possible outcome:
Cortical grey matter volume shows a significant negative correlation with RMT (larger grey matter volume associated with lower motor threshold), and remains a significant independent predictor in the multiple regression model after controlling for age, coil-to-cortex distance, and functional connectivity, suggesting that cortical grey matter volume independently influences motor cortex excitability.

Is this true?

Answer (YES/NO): NO